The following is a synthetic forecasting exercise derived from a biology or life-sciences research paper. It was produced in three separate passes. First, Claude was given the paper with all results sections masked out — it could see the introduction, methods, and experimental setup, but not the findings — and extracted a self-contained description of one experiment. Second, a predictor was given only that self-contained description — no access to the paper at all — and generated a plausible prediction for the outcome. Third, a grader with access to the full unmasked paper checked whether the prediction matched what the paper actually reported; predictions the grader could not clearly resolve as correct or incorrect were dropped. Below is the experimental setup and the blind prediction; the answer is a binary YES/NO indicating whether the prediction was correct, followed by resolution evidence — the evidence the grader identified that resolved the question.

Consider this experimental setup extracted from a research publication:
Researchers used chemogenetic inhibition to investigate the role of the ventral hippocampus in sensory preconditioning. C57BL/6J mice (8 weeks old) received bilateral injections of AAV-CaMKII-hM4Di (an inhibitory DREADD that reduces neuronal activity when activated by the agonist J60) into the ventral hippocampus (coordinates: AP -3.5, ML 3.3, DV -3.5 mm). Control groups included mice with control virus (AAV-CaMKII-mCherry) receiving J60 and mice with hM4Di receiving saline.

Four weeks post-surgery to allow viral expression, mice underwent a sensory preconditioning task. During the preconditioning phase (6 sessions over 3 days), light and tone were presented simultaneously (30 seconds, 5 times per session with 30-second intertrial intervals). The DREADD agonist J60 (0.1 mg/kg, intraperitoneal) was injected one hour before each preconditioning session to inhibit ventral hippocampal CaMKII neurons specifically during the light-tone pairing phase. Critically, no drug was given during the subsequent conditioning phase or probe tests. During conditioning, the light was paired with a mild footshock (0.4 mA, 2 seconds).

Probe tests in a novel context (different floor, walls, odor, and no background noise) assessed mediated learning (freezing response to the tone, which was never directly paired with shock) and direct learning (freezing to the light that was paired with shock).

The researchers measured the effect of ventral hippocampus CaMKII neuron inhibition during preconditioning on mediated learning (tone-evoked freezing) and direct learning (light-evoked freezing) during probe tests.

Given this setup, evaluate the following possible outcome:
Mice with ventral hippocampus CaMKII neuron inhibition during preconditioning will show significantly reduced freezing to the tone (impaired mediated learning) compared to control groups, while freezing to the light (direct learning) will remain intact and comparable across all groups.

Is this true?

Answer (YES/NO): NO